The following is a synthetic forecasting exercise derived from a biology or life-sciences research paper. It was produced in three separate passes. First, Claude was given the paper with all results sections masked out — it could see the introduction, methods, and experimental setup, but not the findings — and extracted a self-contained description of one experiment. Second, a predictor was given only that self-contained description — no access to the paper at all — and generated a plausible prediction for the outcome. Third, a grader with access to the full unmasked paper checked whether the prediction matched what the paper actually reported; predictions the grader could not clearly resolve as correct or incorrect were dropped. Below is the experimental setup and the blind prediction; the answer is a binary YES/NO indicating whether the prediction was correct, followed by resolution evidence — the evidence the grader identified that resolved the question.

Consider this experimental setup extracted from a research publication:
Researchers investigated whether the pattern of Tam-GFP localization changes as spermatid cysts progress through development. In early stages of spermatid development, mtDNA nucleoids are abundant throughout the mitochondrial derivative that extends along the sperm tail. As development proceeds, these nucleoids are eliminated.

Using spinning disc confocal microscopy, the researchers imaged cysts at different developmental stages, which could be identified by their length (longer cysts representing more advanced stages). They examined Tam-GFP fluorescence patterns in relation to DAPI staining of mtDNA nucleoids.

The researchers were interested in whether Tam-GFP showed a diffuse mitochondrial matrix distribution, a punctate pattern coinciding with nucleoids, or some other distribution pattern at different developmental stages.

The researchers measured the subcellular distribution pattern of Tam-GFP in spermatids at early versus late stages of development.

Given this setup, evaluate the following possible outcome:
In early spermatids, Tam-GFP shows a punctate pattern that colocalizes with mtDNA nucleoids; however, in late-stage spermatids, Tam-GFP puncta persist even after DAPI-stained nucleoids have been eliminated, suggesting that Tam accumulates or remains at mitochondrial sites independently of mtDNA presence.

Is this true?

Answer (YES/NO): NO